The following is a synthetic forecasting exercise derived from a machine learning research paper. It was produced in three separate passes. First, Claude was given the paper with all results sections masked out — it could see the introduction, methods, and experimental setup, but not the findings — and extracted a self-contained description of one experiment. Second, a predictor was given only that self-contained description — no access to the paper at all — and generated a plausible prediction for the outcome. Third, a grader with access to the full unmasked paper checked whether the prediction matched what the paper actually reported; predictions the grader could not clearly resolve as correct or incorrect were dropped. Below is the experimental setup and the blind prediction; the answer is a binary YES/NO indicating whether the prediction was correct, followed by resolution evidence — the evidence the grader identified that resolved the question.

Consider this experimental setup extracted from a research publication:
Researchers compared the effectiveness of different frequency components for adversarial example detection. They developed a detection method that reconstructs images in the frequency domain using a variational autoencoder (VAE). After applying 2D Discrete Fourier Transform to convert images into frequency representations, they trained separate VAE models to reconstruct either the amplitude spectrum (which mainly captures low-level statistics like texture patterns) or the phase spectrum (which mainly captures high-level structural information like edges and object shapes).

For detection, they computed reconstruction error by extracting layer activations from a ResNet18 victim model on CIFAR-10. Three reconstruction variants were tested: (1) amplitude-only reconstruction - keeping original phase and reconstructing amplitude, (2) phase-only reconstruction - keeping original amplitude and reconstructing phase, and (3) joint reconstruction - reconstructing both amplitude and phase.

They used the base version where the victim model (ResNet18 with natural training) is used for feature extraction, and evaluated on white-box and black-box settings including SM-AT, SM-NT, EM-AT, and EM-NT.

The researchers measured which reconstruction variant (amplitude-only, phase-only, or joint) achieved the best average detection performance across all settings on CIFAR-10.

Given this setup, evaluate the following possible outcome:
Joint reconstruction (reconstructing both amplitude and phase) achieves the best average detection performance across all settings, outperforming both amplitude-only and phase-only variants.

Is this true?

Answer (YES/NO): NO